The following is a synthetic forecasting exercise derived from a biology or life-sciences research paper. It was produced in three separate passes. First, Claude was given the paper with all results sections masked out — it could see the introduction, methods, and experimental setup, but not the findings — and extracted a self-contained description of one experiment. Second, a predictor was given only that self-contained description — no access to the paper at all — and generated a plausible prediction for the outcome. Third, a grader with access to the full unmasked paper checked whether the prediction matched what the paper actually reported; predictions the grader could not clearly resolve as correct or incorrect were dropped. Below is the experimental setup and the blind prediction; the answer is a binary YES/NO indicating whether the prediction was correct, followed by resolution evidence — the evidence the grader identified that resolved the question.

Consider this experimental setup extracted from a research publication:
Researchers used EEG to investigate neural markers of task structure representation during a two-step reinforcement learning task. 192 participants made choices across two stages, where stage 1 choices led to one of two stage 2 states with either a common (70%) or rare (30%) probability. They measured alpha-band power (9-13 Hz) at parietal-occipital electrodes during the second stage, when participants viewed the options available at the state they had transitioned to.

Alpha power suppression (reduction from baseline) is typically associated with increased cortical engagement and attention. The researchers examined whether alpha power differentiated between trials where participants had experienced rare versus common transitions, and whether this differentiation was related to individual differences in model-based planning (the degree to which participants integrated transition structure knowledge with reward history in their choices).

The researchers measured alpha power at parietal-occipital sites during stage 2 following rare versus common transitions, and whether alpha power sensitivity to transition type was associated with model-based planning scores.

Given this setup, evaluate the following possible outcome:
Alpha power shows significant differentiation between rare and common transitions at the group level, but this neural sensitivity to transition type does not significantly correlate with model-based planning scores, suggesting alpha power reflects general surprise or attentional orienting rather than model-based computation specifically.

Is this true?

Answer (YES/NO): NO